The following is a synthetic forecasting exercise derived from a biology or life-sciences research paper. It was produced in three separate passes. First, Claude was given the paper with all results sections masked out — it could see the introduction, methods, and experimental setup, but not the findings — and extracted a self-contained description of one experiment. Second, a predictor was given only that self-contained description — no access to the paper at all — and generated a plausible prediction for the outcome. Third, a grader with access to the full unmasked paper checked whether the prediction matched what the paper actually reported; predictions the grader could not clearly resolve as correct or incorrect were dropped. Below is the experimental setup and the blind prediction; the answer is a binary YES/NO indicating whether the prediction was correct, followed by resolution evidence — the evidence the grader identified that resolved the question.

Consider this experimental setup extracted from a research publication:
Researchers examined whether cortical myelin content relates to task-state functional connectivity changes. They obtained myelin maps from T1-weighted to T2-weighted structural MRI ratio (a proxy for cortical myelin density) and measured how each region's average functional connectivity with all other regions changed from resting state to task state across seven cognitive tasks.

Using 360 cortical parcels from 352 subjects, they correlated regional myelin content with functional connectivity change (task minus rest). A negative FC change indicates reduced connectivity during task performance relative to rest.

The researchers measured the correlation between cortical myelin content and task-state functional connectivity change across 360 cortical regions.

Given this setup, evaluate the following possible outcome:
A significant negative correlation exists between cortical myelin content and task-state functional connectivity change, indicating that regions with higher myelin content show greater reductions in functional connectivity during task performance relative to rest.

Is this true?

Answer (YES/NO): YES